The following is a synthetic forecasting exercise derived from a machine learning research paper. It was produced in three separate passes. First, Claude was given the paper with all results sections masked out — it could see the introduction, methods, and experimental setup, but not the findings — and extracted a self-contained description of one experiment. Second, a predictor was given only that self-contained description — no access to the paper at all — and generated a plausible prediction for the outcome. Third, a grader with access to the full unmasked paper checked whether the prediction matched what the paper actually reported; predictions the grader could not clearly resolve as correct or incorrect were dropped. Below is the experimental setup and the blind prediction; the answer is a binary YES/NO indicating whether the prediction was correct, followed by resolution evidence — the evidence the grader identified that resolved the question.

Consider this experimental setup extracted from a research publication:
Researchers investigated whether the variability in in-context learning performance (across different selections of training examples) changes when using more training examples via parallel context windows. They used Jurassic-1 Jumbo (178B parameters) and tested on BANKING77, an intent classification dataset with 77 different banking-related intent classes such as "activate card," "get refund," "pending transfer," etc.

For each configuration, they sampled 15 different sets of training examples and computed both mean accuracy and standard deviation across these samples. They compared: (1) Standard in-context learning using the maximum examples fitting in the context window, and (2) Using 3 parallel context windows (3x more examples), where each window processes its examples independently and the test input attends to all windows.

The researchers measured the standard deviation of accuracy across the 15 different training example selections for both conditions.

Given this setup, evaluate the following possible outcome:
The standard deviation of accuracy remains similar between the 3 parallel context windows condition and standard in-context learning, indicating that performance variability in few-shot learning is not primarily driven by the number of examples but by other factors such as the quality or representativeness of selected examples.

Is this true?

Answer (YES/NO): NO